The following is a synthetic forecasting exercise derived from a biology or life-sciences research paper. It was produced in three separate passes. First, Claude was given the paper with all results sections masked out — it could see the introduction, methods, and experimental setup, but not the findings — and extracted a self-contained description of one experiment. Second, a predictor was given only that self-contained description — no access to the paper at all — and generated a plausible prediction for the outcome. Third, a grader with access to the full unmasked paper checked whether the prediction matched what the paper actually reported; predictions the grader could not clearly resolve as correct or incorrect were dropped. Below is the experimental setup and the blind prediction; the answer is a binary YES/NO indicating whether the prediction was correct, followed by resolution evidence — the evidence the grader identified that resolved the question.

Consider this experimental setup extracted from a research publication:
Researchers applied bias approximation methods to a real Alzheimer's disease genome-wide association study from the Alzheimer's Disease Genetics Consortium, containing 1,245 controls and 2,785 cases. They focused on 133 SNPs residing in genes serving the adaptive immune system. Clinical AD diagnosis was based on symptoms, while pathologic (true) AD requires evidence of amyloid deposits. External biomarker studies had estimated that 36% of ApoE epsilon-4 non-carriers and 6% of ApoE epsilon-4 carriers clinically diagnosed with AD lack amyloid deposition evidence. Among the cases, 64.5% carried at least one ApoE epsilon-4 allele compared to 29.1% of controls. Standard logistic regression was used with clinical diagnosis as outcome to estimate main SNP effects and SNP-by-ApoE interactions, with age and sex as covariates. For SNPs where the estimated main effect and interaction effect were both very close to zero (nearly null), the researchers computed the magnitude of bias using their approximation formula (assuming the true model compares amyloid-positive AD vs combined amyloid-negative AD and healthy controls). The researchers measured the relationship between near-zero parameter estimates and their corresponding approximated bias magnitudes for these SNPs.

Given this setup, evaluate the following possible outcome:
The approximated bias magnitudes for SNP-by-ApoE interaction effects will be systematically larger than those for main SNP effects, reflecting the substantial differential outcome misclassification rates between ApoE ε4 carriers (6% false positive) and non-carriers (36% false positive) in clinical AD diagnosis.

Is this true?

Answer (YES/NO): NO